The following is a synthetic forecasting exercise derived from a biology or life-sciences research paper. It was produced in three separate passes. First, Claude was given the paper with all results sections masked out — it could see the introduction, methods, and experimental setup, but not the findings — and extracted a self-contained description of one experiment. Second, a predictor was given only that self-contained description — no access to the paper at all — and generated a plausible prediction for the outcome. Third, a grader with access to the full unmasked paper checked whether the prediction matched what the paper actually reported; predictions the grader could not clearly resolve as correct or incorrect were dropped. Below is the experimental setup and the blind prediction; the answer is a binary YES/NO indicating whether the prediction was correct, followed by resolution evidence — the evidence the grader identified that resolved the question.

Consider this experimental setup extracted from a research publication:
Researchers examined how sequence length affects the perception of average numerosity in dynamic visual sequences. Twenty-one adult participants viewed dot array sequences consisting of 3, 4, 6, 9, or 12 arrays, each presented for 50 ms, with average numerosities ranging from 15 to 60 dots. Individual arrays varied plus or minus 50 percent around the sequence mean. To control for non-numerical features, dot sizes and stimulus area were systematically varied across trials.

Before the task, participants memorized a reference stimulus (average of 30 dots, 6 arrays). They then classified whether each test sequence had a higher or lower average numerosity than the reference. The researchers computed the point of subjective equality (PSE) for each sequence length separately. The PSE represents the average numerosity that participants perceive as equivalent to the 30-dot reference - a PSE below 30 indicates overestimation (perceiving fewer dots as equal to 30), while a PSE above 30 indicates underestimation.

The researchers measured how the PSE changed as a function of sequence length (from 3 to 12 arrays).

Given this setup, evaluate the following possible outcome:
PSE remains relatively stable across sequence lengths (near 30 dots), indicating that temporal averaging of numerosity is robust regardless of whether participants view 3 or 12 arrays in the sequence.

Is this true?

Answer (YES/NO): NO